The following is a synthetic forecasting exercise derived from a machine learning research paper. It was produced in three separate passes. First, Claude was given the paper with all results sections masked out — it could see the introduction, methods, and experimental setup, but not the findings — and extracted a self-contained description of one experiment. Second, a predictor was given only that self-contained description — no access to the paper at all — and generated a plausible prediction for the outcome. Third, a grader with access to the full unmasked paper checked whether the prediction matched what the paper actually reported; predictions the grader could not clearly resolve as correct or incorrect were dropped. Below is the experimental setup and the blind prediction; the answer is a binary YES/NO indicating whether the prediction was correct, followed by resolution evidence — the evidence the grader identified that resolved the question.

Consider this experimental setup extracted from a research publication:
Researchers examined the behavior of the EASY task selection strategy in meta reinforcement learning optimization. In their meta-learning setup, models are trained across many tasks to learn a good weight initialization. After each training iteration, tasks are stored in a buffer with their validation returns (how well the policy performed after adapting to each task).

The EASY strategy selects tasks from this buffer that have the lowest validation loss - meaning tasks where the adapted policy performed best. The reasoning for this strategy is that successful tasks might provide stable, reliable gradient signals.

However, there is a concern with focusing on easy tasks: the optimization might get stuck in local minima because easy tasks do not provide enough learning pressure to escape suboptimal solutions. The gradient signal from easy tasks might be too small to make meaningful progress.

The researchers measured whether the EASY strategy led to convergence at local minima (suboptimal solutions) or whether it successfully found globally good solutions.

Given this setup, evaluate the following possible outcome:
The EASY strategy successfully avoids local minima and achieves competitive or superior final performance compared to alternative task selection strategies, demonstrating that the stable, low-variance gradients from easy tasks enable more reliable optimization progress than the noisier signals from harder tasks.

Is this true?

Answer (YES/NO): NO